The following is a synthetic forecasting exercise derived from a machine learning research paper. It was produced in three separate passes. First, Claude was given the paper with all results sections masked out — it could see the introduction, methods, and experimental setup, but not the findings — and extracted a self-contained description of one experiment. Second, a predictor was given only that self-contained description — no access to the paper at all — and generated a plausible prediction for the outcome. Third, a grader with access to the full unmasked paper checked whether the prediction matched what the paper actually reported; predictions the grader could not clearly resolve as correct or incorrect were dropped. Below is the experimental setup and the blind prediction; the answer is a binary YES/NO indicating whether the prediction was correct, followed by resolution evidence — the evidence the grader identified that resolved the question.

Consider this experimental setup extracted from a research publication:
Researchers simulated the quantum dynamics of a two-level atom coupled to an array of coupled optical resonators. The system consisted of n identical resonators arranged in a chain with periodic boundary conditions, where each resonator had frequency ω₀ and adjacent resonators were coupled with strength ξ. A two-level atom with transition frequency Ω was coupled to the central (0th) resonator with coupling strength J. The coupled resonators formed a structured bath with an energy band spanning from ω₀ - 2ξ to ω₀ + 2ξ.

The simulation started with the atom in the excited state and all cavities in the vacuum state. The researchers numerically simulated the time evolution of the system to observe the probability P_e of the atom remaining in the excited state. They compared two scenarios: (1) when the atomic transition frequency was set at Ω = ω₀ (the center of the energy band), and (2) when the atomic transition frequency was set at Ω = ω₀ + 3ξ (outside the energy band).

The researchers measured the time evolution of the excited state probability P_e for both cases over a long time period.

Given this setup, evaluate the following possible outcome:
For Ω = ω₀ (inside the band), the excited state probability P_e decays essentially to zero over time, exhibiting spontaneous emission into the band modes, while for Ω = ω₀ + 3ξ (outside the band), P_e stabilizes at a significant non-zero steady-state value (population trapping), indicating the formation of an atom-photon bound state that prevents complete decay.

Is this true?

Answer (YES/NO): NO